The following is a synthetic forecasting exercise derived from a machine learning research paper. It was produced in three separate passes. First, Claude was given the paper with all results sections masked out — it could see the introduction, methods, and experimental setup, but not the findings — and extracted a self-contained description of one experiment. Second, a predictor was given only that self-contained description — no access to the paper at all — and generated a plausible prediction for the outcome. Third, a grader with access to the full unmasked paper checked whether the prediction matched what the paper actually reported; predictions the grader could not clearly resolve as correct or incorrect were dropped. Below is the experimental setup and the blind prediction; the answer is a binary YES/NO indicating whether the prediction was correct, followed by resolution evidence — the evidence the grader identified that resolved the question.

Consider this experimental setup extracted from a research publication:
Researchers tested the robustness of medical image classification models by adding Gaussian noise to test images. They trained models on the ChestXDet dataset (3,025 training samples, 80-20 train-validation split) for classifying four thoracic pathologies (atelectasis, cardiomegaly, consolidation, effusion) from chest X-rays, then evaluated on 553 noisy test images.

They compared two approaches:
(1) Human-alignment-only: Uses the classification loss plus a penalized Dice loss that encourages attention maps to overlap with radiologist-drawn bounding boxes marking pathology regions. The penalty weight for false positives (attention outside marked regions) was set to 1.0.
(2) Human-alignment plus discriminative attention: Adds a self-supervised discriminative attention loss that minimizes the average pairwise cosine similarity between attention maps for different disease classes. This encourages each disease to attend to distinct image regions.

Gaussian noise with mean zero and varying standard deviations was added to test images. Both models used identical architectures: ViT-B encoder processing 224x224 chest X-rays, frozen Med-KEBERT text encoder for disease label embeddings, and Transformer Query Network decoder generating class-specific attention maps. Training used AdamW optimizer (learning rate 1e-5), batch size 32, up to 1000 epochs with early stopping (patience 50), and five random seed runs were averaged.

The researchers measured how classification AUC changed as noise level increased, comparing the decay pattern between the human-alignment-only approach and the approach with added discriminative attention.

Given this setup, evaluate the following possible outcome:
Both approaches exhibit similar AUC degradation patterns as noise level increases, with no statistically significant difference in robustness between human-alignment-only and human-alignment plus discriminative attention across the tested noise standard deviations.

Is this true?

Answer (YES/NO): NO